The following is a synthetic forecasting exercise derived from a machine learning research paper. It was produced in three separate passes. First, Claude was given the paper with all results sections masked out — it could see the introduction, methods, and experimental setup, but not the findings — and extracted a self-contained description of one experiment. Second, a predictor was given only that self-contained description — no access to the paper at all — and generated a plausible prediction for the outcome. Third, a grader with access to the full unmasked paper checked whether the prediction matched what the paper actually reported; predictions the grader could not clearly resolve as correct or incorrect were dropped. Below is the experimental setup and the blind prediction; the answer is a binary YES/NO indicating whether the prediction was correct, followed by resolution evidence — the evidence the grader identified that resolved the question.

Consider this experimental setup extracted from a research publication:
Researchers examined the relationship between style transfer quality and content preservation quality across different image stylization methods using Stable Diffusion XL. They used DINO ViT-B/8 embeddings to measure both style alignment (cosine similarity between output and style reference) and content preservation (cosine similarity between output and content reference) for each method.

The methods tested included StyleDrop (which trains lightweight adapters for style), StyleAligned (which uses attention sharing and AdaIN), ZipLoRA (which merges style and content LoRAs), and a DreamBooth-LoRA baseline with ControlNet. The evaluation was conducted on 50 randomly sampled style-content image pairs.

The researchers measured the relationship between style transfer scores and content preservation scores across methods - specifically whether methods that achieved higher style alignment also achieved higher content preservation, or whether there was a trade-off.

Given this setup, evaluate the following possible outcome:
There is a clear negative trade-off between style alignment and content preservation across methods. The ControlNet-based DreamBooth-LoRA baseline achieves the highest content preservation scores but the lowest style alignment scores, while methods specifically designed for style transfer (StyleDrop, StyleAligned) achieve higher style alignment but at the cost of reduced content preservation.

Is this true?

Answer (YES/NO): NO